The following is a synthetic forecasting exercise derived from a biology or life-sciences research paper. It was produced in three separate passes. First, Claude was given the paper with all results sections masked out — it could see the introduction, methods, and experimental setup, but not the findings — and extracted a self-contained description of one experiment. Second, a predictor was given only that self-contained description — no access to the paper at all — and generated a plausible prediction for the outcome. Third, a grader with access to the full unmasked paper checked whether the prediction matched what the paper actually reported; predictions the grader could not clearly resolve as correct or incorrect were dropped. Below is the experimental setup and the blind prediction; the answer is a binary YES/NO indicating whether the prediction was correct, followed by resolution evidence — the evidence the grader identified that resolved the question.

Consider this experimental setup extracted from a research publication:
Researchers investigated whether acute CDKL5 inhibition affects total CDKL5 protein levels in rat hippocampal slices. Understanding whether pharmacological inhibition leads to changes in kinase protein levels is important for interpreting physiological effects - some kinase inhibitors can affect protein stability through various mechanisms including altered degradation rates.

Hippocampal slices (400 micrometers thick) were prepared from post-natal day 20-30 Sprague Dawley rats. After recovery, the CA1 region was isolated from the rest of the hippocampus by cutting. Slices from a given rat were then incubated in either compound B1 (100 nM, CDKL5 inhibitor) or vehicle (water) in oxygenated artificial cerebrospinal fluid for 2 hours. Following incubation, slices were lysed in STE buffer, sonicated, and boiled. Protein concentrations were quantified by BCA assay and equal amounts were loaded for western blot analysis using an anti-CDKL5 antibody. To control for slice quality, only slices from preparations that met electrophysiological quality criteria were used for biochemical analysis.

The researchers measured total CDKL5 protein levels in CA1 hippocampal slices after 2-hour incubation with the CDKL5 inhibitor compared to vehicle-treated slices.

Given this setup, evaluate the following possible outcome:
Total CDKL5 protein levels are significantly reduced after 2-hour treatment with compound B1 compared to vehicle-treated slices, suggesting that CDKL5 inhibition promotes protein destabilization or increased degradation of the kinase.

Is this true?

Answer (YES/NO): NO